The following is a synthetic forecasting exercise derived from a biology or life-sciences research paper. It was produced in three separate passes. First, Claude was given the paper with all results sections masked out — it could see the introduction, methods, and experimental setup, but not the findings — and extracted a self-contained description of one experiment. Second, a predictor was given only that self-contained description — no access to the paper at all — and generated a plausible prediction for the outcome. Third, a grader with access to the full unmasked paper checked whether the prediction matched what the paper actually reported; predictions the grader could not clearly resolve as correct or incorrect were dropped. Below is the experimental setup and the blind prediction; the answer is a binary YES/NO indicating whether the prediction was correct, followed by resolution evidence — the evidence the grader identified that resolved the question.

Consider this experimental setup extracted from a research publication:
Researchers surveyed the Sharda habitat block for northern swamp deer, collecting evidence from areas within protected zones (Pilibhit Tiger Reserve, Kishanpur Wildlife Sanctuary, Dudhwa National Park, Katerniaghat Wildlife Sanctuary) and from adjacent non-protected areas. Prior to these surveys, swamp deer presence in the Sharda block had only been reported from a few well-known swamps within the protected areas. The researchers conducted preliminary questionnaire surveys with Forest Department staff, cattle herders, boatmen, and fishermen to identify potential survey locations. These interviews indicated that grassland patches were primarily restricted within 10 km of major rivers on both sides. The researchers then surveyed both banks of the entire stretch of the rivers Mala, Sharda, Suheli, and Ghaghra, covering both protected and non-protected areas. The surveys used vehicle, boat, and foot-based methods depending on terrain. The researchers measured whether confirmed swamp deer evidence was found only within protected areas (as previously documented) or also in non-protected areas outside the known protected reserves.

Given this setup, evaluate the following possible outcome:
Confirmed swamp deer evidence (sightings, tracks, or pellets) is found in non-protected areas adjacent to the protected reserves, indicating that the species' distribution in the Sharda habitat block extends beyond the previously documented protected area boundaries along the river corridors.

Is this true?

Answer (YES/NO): YES